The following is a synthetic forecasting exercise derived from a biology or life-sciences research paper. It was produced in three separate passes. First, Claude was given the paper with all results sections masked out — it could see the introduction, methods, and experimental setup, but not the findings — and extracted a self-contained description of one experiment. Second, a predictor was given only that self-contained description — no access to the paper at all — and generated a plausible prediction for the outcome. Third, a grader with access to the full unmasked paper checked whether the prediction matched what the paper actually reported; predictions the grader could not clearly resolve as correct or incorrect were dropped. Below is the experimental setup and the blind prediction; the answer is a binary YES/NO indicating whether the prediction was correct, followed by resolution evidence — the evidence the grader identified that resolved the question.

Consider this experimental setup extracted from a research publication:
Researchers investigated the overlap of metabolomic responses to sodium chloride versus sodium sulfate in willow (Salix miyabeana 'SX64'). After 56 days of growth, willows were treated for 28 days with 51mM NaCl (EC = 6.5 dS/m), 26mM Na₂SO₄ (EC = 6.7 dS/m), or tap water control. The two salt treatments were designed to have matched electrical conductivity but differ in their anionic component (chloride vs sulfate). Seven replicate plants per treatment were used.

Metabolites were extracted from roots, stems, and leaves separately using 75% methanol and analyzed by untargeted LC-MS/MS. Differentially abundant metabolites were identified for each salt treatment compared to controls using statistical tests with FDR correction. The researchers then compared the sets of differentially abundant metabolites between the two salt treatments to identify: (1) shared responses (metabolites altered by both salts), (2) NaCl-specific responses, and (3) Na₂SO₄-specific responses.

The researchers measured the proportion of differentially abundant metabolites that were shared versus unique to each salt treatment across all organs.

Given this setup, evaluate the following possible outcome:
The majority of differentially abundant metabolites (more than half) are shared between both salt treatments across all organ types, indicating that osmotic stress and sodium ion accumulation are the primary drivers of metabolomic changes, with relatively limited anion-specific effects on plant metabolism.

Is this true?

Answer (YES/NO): NO